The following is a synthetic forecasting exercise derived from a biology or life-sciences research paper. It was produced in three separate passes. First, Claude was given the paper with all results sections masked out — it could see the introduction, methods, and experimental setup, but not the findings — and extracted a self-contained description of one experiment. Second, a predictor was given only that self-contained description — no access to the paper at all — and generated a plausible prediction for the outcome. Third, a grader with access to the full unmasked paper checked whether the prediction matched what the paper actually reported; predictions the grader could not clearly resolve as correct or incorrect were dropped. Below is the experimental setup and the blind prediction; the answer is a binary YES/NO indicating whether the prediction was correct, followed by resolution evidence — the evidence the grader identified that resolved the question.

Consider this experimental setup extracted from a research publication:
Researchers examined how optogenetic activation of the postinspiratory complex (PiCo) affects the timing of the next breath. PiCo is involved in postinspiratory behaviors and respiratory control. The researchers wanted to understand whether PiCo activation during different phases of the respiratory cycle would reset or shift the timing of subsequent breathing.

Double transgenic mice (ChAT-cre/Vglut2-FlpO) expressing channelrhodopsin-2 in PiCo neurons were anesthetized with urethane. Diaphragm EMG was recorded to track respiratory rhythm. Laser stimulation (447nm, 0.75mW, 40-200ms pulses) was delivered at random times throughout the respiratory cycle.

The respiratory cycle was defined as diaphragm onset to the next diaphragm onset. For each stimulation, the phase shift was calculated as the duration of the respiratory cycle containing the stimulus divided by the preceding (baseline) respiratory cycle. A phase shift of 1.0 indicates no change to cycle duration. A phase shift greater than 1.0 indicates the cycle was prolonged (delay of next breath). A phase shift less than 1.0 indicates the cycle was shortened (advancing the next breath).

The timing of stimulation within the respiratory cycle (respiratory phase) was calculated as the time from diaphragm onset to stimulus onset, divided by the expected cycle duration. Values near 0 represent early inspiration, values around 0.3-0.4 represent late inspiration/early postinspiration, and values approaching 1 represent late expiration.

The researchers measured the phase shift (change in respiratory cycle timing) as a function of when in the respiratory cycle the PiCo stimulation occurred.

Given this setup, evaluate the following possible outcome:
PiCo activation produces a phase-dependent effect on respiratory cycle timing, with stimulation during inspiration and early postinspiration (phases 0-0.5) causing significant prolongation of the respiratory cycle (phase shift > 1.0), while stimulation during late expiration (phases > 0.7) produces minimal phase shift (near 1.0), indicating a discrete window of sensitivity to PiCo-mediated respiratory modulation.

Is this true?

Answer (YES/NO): NO